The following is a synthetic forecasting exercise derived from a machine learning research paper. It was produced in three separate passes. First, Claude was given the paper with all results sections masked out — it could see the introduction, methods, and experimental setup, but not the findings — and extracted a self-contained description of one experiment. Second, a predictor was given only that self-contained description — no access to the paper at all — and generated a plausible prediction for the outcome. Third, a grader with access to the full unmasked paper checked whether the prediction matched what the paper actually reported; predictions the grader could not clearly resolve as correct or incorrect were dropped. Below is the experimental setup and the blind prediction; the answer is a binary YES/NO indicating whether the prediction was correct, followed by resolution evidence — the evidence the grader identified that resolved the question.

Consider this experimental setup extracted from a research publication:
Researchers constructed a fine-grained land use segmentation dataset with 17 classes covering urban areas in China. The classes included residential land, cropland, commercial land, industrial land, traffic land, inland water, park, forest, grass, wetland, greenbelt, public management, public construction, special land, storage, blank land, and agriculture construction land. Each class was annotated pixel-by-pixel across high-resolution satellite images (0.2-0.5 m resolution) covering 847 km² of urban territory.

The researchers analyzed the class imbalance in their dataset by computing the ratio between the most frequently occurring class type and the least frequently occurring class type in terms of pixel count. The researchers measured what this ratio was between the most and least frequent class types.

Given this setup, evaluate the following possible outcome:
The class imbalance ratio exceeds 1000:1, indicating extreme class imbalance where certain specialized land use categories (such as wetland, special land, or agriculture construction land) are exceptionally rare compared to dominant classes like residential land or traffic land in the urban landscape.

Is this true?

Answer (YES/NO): NO